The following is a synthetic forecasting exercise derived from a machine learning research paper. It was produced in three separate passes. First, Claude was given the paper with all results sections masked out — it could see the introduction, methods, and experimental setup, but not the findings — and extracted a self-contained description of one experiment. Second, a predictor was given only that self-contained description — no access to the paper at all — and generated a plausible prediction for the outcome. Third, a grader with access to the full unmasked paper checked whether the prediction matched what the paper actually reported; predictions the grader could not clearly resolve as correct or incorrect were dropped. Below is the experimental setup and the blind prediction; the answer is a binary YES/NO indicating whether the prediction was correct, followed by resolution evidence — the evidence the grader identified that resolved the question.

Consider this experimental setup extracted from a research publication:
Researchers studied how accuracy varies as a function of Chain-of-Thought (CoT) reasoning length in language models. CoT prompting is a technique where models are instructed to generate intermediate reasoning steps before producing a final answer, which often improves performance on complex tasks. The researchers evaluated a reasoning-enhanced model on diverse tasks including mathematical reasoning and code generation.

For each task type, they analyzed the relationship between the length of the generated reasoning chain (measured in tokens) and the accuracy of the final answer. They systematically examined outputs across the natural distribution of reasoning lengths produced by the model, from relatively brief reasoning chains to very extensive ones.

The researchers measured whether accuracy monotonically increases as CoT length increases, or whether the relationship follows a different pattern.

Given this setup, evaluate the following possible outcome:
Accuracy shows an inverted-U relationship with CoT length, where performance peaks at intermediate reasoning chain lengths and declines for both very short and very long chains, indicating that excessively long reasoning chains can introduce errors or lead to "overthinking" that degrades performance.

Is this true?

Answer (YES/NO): NO